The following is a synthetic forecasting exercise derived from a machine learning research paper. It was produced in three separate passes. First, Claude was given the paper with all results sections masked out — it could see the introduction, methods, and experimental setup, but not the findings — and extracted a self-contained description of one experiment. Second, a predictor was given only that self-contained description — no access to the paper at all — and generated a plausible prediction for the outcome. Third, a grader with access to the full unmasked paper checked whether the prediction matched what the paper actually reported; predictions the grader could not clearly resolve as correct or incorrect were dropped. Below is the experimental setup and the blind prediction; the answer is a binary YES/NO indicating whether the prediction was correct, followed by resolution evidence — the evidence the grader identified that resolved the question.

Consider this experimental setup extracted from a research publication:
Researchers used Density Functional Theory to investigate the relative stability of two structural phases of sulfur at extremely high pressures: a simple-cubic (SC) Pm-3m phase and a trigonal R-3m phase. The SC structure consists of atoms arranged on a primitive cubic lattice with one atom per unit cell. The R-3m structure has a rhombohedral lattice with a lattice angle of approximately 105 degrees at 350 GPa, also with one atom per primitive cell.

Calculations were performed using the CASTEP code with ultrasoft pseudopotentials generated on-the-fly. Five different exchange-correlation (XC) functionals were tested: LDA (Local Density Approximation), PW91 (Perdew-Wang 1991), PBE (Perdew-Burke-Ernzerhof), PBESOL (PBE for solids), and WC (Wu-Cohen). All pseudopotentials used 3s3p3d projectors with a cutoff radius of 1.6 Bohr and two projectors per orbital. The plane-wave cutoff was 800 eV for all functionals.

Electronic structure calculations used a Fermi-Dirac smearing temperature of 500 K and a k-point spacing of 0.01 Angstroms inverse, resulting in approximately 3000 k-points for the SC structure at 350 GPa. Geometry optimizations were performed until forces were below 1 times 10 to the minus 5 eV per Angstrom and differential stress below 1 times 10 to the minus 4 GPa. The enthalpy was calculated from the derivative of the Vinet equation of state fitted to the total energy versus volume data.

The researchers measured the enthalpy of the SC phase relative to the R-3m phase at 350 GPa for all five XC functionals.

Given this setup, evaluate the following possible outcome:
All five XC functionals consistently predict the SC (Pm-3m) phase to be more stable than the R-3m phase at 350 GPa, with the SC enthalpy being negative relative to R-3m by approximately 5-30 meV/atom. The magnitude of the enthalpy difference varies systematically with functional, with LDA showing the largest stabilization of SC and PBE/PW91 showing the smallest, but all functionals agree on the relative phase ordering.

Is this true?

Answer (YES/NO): NO